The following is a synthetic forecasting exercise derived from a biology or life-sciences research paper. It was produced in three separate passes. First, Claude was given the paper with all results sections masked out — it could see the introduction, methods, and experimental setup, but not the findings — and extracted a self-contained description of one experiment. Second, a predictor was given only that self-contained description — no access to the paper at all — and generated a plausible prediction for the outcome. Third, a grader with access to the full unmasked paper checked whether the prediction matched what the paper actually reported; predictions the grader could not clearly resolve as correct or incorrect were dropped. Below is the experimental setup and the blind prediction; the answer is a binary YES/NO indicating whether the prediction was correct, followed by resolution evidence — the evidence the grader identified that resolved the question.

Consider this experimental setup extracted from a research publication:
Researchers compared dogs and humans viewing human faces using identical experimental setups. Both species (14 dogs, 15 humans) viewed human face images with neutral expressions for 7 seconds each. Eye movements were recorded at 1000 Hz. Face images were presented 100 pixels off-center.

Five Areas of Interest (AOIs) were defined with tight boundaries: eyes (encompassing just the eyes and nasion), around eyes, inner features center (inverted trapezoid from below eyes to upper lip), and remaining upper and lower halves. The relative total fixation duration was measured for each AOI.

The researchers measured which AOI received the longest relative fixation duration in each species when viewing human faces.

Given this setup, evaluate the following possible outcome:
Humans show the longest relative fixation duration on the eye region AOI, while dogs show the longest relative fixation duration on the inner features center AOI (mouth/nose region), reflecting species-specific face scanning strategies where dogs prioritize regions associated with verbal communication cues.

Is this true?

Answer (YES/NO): NO